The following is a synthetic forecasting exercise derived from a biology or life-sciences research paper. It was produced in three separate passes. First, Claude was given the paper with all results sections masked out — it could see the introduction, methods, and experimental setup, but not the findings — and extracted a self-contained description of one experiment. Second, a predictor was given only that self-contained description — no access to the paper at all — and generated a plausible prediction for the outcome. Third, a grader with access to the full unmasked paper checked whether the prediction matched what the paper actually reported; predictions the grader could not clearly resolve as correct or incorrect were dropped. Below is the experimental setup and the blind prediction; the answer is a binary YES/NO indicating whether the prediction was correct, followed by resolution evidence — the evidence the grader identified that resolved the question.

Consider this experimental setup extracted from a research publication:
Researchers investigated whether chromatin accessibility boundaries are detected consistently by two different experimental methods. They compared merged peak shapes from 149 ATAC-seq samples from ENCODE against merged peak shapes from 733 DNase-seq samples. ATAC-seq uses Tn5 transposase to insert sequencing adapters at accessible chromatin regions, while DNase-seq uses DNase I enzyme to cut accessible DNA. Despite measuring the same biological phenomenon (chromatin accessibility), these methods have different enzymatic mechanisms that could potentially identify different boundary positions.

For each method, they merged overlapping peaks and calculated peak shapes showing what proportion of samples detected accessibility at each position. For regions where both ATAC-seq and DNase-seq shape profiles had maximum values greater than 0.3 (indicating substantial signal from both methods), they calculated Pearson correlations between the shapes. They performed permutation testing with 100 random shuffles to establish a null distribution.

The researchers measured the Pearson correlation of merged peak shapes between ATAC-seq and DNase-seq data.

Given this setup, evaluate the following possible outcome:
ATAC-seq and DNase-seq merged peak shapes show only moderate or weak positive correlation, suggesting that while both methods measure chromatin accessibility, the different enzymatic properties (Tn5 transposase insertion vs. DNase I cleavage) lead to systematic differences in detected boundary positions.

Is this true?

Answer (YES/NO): NO